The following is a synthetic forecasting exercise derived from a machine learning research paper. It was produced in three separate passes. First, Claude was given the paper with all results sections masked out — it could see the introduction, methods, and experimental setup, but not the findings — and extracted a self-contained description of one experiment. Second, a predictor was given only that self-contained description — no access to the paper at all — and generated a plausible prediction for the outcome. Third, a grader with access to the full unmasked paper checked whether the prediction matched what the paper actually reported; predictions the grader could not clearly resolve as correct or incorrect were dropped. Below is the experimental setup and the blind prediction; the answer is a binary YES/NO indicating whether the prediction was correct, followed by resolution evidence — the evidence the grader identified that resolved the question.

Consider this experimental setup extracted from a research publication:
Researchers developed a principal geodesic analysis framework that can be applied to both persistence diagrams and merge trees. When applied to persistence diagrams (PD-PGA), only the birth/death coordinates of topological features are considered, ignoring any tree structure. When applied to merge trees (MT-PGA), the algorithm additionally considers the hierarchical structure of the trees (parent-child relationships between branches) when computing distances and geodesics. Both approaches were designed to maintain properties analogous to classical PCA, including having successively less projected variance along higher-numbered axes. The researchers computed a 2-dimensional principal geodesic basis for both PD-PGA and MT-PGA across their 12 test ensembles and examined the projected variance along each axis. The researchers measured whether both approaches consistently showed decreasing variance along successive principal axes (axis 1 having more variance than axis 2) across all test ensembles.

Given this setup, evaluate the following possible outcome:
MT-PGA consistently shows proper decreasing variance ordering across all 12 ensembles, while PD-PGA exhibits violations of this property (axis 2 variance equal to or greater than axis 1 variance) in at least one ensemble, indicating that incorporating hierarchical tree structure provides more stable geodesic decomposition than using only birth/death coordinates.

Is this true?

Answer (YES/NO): NO